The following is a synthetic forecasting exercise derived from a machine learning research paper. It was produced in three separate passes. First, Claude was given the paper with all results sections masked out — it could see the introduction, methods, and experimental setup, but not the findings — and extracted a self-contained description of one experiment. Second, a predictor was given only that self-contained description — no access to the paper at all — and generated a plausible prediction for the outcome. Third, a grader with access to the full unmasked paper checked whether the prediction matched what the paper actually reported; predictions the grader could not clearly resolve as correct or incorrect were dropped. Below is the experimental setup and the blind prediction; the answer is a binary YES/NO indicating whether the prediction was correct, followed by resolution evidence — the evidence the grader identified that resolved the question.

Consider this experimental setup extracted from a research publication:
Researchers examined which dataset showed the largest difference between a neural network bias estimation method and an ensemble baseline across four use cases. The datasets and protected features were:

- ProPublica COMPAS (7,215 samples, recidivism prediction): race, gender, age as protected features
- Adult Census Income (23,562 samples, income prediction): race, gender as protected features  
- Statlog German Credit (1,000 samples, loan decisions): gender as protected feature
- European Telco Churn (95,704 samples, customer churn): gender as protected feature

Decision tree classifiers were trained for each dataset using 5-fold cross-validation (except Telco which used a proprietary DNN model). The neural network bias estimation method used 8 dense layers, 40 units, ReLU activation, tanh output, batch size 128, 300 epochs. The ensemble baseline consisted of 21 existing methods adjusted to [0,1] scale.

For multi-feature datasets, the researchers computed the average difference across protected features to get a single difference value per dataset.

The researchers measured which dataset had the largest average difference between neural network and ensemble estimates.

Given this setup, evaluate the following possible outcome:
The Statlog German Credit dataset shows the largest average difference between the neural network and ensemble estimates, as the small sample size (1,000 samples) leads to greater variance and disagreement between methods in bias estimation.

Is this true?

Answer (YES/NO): YES